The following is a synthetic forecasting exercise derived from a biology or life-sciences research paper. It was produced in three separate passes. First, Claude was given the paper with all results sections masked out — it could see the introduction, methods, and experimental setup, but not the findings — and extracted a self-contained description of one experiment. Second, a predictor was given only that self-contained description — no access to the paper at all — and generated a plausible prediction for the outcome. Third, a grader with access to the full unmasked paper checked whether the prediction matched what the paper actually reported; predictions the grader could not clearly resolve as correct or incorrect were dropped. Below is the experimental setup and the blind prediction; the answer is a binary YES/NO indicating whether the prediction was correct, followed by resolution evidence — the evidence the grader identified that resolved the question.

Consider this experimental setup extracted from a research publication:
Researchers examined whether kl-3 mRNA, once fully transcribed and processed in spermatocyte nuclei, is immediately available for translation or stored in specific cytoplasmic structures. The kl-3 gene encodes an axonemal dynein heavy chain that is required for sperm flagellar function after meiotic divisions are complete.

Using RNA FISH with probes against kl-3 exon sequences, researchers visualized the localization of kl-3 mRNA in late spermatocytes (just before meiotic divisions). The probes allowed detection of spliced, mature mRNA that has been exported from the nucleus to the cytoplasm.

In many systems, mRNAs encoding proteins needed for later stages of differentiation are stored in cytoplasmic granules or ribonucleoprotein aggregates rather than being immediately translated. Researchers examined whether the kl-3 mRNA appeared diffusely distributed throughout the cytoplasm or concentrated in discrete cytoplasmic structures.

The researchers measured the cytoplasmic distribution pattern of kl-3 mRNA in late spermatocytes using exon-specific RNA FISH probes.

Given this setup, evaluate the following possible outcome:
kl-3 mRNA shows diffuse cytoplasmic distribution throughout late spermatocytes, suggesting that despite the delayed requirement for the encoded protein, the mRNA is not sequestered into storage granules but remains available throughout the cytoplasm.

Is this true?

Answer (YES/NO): NO